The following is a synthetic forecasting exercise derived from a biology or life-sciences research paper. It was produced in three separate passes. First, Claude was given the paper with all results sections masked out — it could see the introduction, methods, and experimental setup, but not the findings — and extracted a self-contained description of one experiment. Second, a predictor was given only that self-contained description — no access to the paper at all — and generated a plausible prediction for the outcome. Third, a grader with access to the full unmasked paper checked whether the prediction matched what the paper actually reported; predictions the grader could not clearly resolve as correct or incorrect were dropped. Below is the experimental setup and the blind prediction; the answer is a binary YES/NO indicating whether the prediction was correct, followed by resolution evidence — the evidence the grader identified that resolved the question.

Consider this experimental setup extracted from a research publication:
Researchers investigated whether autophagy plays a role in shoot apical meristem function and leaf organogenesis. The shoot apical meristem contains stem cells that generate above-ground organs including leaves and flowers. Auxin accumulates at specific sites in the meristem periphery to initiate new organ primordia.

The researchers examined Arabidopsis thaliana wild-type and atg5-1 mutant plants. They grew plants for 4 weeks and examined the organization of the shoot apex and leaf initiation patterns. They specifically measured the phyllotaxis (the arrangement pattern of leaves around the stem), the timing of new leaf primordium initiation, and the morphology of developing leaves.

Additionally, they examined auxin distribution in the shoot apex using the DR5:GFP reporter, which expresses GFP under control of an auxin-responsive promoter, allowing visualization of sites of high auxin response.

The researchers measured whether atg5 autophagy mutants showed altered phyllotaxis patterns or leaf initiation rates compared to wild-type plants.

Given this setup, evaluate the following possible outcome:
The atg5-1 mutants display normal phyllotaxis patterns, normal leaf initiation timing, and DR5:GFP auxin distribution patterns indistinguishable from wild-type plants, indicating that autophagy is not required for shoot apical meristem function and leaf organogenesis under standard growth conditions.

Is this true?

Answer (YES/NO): NO